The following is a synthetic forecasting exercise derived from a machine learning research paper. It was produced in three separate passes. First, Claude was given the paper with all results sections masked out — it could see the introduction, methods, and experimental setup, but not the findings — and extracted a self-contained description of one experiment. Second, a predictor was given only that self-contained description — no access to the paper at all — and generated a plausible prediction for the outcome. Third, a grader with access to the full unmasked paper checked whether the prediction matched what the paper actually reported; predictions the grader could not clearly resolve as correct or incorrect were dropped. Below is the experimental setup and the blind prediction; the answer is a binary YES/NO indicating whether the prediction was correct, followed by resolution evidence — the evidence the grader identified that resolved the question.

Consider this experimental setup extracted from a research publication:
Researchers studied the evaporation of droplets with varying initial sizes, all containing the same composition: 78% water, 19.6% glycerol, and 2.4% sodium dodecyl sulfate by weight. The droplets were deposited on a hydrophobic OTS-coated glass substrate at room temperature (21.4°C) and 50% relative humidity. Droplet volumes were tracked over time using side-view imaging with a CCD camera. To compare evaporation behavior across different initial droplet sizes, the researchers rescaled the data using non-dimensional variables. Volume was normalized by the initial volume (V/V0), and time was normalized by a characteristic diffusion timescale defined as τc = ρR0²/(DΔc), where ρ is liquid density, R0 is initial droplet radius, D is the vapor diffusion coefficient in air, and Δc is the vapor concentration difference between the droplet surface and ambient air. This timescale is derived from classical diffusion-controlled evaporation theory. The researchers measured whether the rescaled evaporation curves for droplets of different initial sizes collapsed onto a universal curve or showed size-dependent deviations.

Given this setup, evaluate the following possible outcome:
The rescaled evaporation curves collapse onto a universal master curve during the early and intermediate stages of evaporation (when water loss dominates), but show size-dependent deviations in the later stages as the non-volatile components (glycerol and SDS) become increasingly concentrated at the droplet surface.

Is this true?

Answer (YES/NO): NO